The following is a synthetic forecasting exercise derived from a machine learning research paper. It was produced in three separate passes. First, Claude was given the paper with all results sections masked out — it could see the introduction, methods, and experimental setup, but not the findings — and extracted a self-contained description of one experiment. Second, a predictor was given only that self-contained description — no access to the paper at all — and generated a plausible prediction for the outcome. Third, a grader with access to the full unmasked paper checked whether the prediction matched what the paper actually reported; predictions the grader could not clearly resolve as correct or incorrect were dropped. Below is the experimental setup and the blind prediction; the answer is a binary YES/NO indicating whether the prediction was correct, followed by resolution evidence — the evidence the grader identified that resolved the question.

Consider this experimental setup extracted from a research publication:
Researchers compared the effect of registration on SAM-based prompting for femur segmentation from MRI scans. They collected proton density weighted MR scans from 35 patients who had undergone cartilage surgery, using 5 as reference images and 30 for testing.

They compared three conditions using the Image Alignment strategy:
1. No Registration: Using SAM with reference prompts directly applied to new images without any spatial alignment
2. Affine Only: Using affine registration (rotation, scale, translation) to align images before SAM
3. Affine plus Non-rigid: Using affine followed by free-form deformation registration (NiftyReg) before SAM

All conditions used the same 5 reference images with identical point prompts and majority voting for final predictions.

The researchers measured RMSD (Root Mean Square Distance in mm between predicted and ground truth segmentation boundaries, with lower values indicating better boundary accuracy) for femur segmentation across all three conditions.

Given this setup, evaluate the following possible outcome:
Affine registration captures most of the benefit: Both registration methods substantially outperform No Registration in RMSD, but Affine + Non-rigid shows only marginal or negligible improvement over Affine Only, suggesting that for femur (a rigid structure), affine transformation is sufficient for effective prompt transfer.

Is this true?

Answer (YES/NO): NO